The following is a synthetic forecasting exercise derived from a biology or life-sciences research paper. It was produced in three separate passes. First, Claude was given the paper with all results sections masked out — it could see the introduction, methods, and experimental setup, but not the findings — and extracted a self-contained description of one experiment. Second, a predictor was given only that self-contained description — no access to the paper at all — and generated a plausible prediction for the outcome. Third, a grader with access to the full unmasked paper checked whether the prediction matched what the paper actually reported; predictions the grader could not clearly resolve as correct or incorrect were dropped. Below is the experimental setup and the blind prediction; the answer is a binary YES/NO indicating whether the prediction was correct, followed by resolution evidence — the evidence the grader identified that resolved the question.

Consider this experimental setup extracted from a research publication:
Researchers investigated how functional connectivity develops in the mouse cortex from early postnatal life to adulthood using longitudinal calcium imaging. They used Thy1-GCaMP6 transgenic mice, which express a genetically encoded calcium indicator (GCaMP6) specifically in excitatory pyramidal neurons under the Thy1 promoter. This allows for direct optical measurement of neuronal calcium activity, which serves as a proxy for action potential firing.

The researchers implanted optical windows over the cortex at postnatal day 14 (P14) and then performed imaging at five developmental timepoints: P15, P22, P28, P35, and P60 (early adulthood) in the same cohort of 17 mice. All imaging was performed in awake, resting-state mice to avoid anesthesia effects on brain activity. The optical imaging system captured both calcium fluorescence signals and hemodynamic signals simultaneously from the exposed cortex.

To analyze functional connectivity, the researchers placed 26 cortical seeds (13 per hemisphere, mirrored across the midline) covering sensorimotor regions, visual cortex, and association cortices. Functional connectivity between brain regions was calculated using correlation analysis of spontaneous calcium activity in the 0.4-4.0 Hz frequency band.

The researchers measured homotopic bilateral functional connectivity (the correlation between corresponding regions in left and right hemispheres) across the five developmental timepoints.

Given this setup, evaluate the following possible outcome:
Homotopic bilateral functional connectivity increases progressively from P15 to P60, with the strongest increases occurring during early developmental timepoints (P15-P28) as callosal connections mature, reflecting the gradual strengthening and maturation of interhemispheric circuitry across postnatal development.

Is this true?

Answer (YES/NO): NO